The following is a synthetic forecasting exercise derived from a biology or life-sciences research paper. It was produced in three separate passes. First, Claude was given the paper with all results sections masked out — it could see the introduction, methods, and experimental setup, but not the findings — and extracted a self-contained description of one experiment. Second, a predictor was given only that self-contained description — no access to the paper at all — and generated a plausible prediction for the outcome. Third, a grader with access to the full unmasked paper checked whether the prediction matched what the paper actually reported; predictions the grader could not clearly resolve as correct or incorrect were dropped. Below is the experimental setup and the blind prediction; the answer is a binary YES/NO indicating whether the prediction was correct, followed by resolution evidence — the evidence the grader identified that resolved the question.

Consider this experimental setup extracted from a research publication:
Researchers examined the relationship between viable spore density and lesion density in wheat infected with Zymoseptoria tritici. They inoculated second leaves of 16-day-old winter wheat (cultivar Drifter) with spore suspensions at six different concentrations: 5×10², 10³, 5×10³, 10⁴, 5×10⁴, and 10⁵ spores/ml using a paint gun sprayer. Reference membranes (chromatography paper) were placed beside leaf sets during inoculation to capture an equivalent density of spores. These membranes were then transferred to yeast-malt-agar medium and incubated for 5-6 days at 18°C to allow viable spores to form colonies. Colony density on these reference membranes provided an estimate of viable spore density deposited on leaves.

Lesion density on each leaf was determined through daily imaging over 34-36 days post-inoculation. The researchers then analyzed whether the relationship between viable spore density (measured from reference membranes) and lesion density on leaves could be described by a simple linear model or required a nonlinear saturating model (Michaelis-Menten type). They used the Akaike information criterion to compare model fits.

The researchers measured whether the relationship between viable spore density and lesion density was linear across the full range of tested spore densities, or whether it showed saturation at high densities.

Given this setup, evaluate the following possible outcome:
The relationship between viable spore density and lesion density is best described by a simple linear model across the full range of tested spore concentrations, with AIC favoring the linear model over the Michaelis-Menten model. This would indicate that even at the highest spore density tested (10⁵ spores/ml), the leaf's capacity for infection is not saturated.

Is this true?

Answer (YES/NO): NO